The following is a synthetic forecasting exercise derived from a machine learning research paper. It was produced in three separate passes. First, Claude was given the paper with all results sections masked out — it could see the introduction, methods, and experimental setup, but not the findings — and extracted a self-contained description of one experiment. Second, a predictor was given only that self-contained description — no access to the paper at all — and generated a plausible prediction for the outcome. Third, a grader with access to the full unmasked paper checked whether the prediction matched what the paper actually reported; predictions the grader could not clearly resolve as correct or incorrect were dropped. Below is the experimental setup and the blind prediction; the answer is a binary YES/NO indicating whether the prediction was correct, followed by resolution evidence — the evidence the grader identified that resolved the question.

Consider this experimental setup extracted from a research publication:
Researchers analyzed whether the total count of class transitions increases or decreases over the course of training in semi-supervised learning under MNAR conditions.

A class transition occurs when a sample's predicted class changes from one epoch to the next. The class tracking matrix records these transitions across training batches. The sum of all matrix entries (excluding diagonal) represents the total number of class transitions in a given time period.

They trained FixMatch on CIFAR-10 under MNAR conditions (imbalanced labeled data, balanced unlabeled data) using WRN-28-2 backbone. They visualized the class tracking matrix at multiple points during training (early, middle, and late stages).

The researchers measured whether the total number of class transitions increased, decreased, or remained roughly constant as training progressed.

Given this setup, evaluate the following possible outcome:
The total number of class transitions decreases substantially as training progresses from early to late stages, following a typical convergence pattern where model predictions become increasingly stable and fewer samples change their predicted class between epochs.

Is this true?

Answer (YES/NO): YES